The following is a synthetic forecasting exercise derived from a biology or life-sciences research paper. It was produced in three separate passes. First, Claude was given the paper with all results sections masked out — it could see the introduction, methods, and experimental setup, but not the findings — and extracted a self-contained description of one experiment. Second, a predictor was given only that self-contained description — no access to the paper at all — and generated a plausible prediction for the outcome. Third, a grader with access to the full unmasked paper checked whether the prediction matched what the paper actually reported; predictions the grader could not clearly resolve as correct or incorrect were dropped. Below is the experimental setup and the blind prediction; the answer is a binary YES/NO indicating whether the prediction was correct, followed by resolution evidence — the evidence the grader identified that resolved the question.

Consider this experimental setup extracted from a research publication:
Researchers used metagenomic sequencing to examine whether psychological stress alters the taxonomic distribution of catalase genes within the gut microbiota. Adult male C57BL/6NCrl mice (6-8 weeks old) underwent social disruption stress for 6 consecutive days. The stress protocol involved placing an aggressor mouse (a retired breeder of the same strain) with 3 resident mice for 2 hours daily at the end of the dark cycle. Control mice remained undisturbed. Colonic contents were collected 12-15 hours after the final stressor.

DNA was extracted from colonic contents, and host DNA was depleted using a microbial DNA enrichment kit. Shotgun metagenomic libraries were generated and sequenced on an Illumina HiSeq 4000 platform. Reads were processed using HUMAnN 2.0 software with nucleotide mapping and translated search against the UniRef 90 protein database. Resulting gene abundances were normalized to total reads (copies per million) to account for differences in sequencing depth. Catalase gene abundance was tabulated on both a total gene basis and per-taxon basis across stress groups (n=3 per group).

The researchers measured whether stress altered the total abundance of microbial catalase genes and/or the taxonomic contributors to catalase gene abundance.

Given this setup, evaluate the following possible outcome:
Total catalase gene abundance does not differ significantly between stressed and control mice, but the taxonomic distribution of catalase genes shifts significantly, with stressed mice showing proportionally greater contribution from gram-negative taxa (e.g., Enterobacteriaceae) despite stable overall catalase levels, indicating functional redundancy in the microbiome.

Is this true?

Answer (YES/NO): NO